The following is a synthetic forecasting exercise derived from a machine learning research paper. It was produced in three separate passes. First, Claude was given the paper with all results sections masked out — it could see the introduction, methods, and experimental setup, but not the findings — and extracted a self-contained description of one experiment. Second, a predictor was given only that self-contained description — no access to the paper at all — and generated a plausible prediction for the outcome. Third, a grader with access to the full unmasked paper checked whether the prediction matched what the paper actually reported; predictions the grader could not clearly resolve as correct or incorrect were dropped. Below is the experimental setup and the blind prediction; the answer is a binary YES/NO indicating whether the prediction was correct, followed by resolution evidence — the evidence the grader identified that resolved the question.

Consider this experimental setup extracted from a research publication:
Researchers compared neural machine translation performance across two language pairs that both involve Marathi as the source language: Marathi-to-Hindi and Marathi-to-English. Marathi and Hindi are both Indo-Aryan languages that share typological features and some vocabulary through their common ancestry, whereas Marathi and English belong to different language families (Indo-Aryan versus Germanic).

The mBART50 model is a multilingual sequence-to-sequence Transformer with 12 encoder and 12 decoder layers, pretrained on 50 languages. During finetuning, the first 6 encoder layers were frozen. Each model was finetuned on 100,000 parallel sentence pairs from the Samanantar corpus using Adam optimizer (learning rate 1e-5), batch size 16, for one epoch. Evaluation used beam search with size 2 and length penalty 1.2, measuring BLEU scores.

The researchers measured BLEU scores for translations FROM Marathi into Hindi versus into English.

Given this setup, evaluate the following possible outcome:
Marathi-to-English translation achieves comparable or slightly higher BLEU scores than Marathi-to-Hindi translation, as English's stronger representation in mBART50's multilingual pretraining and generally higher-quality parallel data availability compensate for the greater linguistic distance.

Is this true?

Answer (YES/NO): YES